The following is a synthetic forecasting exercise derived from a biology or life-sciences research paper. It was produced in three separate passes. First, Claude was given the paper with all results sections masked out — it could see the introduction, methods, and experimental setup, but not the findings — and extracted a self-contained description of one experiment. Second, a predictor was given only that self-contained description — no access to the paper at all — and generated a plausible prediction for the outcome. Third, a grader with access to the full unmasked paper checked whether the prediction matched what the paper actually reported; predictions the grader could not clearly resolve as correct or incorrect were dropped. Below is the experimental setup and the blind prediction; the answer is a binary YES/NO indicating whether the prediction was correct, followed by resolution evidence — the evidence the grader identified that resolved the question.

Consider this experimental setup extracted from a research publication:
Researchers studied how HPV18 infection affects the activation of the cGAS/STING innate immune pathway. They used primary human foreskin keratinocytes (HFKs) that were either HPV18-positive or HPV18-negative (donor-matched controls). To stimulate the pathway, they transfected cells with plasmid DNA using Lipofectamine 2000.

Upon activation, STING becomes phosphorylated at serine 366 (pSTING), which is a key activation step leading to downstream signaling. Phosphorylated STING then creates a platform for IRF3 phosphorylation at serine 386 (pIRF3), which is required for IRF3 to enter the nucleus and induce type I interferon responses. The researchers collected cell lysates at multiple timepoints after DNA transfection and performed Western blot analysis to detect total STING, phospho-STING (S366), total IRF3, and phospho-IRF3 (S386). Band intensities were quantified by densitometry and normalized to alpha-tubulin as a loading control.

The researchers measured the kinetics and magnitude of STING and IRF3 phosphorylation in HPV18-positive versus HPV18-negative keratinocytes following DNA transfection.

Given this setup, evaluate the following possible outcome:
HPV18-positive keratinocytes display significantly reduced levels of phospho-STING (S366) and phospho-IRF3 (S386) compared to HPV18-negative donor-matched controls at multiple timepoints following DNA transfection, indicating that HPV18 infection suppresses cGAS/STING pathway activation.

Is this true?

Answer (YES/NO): YES